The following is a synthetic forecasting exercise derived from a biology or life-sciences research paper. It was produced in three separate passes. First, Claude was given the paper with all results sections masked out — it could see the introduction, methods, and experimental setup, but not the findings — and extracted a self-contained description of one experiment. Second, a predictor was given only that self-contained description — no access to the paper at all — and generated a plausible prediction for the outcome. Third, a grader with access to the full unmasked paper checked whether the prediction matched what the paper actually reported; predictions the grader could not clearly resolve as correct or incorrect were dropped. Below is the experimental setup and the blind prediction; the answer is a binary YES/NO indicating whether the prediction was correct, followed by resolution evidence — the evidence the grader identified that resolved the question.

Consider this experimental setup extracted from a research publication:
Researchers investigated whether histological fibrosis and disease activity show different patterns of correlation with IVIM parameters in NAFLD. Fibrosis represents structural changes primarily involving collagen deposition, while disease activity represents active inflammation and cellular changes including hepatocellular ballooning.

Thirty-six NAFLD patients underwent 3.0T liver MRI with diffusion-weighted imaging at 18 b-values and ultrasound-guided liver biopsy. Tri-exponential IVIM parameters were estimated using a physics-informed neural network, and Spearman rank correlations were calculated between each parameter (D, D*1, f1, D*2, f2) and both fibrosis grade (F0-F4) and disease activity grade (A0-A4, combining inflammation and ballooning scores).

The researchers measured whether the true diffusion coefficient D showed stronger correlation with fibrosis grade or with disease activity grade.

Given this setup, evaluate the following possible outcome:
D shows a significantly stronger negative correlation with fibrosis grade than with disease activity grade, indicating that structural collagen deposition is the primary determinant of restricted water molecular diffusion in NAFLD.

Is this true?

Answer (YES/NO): NO